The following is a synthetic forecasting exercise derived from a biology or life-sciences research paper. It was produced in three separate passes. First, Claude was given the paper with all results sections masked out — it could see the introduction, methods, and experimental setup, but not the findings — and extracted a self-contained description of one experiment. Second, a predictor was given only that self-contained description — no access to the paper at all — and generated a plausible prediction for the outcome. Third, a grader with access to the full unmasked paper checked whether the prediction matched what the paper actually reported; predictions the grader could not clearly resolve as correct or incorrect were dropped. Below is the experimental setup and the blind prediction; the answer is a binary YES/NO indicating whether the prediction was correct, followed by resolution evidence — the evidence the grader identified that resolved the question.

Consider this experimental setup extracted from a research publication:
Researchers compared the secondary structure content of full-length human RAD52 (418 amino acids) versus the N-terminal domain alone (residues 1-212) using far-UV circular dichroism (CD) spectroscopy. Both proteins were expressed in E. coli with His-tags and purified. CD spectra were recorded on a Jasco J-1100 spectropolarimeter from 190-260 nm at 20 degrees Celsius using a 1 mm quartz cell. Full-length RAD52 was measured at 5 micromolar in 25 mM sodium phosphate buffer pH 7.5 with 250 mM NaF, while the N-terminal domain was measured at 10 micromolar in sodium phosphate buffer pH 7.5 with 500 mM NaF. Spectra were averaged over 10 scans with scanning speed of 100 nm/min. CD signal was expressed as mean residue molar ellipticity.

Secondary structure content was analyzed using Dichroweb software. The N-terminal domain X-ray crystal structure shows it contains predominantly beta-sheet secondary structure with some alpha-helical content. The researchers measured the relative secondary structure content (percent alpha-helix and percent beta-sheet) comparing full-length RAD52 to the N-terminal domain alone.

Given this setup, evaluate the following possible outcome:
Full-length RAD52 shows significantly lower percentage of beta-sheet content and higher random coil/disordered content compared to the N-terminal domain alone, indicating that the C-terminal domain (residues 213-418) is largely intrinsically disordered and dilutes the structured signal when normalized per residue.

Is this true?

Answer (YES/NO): YES